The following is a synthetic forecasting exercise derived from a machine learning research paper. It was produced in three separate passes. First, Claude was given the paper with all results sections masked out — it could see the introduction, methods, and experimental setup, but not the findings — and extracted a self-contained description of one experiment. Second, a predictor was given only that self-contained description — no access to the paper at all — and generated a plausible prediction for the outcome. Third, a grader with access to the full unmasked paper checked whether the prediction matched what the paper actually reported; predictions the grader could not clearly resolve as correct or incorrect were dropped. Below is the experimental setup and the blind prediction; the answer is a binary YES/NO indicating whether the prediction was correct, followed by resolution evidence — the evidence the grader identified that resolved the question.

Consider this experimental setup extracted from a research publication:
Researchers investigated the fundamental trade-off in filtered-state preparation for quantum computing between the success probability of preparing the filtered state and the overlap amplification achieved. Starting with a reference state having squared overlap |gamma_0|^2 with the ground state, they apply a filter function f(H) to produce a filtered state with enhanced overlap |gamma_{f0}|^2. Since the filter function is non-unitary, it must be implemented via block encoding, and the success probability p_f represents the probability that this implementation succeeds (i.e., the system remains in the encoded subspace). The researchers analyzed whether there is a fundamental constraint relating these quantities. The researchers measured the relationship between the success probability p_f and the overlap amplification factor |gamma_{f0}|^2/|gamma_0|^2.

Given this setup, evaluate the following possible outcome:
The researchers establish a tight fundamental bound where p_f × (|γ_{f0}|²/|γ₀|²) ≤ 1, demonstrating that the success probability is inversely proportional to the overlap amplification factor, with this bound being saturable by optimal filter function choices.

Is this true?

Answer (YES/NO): YES